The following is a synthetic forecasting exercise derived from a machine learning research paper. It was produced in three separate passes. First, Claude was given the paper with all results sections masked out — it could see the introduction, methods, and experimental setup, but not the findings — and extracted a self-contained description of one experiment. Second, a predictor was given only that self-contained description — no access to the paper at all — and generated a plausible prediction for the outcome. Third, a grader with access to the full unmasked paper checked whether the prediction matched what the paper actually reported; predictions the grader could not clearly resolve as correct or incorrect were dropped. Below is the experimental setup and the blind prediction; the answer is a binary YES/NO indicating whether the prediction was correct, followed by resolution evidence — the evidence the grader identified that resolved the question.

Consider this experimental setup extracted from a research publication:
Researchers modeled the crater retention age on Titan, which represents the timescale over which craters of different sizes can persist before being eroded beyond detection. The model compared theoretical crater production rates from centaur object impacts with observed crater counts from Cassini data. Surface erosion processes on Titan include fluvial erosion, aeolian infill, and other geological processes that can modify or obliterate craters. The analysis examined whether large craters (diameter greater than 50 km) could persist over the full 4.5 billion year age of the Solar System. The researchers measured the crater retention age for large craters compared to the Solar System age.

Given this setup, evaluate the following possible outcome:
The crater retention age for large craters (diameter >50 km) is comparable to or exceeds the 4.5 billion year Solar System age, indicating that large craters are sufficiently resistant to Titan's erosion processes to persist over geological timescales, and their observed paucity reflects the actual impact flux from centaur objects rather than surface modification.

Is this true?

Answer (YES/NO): YES